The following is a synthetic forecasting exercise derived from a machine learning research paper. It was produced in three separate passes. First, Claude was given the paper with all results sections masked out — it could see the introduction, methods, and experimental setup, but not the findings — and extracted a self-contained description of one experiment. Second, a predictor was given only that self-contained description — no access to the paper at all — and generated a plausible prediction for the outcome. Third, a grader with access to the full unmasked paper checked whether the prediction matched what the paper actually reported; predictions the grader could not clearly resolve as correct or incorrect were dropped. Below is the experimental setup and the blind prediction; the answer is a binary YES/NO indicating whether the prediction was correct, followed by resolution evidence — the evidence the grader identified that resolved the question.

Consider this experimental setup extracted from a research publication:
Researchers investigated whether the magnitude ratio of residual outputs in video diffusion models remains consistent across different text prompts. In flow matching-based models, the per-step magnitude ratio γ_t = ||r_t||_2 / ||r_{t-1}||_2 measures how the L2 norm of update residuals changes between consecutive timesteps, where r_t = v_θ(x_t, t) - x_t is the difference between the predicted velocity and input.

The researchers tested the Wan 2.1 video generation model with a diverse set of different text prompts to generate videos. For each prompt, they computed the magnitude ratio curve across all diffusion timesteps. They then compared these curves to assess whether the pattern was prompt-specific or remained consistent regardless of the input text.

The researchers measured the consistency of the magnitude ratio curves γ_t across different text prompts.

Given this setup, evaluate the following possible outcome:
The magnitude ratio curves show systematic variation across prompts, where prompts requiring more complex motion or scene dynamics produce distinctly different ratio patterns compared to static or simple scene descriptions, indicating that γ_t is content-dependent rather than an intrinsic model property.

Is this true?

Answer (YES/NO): NO